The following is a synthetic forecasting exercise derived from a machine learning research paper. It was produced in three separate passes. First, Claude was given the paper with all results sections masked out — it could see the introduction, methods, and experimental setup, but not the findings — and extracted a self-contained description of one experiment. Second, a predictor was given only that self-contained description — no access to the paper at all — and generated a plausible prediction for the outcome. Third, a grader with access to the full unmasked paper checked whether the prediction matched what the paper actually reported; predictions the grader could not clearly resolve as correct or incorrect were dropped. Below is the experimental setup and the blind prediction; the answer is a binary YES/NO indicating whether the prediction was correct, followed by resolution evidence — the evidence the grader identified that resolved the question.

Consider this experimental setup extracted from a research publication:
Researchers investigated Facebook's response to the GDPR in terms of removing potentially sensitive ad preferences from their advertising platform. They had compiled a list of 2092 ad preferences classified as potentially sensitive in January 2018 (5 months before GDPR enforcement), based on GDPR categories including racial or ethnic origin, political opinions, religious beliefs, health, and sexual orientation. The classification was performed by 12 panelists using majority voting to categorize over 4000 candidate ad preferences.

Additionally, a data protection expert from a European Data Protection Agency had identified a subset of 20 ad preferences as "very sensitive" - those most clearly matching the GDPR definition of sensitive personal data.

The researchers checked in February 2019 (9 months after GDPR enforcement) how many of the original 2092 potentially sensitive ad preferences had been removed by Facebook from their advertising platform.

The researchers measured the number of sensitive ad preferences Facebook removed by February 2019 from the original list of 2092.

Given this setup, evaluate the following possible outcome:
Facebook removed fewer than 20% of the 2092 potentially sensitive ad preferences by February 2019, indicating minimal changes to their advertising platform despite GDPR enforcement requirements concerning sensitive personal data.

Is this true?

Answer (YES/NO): YES